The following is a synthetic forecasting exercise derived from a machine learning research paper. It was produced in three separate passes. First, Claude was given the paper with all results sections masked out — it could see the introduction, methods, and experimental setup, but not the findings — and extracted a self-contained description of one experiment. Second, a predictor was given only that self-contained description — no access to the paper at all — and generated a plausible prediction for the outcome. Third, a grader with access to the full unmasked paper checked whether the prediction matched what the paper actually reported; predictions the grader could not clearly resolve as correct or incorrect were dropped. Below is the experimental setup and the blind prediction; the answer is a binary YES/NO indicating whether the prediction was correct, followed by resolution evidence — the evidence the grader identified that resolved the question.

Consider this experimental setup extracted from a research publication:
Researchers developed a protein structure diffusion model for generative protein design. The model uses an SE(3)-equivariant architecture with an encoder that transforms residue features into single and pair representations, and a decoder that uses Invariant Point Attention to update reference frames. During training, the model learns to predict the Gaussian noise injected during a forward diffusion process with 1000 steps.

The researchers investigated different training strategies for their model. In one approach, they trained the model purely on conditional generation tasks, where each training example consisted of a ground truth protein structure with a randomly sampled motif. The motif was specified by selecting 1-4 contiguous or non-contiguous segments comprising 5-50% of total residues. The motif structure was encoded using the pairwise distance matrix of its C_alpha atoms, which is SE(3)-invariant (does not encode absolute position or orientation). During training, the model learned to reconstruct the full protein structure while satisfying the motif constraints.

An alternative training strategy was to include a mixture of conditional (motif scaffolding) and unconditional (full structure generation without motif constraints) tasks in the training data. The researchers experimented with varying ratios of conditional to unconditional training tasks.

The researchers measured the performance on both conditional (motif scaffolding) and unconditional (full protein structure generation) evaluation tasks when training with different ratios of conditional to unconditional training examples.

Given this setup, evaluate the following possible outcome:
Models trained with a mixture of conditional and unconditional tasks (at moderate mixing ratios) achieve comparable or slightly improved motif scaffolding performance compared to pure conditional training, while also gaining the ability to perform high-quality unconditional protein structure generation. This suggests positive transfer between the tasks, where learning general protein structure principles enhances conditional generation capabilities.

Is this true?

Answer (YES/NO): NO